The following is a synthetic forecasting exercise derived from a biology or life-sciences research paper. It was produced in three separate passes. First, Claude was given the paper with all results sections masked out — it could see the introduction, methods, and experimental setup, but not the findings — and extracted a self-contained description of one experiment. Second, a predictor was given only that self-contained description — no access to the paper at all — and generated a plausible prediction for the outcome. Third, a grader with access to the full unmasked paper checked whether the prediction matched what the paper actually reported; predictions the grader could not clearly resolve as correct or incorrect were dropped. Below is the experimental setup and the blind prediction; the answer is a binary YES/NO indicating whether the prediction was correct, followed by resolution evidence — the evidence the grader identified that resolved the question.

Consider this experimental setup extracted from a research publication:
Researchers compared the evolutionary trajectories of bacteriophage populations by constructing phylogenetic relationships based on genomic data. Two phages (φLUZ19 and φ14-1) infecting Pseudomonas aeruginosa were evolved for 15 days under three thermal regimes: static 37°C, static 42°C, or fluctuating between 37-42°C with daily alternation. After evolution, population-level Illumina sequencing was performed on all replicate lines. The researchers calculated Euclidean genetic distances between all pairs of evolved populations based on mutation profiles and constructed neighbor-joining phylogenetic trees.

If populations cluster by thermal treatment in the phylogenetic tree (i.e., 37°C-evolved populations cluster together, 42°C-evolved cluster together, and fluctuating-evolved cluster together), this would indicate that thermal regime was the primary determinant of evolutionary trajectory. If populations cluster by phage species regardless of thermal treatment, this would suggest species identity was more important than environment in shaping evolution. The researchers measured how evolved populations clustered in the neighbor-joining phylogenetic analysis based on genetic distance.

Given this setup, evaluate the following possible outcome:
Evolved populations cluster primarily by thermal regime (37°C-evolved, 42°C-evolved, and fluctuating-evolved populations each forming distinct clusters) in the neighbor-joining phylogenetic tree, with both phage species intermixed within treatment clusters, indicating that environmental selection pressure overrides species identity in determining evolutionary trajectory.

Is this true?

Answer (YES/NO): NO